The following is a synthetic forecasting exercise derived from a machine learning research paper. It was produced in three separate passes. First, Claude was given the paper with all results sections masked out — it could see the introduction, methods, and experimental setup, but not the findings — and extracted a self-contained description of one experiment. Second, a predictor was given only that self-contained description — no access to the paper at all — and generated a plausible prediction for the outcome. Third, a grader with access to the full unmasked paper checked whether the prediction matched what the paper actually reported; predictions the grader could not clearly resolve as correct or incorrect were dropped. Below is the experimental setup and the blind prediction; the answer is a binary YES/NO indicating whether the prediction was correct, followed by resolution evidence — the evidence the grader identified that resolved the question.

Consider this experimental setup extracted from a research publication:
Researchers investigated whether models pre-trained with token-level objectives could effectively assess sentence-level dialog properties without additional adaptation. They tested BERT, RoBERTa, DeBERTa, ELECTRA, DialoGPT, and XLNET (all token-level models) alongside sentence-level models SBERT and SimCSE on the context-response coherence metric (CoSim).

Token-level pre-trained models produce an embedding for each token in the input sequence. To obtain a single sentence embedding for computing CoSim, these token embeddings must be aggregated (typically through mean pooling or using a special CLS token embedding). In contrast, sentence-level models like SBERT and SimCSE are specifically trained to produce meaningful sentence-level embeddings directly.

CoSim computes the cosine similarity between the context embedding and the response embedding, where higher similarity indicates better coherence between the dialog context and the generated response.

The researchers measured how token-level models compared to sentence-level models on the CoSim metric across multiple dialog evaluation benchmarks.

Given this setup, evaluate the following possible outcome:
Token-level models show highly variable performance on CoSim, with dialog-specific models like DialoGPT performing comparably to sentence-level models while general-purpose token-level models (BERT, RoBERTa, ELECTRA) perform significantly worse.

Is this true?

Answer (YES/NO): NO